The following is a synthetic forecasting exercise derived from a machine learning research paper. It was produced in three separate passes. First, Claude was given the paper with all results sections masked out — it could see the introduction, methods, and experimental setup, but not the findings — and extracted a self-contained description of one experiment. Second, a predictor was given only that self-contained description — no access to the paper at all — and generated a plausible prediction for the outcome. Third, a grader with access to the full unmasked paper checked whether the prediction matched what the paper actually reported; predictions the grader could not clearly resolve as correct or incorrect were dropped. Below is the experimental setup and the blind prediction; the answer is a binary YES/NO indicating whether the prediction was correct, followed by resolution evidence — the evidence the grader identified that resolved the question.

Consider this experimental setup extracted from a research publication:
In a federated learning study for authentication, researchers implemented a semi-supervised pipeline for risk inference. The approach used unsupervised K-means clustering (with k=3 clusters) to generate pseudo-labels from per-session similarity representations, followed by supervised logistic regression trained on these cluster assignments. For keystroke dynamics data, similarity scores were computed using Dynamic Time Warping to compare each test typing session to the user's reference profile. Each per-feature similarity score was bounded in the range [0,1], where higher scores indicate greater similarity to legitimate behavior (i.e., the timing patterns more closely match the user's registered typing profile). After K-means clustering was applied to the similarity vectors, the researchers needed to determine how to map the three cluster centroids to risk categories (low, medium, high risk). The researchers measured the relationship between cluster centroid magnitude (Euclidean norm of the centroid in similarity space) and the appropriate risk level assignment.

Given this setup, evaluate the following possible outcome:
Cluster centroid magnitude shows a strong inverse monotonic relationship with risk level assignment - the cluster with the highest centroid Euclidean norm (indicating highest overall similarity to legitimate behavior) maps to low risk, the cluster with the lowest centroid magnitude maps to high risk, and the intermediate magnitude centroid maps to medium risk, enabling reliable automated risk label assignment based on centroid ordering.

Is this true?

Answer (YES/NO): YES